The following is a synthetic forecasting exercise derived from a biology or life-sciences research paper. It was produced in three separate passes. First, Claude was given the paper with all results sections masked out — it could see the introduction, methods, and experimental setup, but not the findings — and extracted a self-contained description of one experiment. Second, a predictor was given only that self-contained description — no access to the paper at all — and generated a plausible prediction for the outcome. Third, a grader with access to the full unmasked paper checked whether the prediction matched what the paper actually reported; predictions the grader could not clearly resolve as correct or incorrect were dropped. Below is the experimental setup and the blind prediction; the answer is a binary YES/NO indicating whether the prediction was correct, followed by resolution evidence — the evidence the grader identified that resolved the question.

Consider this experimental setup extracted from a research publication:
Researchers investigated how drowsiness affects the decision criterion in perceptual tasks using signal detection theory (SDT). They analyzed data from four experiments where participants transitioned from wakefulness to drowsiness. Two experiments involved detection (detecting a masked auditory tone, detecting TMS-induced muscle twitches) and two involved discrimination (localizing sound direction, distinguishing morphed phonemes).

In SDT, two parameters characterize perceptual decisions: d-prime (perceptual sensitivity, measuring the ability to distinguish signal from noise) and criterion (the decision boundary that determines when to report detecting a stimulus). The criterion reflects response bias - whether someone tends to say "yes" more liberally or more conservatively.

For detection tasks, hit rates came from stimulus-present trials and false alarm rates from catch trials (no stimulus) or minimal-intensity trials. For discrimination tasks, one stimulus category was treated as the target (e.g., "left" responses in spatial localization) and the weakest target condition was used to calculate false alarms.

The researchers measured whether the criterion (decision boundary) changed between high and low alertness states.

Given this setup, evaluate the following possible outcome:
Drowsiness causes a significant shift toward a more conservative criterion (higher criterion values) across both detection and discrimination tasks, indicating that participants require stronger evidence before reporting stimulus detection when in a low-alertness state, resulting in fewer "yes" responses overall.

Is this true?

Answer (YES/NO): NO